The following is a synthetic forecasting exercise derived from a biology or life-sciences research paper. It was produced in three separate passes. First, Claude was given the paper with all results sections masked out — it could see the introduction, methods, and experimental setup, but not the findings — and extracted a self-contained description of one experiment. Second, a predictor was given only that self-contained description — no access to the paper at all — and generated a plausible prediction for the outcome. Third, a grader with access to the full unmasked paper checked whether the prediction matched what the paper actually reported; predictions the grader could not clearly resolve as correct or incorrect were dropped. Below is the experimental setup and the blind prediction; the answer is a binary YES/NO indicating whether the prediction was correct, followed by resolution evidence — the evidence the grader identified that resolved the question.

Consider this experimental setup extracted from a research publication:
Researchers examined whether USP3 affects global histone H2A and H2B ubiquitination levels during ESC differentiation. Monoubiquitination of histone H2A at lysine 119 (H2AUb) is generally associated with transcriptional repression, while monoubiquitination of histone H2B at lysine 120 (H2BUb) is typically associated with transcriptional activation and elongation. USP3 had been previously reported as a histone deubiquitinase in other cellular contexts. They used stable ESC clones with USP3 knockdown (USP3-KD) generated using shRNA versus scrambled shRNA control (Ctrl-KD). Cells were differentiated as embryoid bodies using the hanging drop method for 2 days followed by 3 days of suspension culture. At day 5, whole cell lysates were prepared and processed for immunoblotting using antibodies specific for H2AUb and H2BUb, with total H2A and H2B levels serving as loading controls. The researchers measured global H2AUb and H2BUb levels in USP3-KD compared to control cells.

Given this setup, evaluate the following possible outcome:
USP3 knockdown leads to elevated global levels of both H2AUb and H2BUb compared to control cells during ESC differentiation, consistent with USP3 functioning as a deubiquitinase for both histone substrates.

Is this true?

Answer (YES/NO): YES